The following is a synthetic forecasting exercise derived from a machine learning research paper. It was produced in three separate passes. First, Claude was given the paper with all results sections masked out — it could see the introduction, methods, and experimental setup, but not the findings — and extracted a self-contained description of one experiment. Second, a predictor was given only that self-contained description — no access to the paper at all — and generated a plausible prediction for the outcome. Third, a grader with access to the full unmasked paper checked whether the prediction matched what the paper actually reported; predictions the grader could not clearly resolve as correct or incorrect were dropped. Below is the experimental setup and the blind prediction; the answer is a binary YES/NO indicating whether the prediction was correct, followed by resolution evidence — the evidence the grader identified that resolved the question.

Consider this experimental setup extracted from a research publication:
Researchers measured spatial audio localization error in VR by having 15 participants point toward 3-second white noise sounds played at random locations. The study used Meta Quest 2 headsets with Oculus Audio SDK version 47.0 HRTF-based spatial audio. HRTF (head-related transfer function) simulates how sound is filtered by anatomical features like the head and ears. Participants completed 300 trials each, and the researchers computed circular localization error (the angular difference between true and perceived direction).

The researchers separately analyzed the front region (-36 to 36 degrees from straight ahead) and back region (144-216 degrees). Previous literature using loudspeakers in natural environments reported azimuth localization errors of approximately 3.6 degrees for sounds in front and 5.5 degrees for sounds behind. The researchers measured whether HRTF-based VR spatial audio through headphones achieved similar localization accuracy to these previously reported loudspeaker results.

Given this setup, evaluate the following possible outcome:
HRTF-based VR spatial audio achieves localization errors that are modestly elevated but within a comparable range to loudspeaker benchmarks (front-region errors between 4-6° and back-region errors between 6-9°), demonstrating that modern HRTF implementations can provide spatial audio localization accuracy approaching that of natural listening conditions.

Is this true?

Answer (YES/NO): NO